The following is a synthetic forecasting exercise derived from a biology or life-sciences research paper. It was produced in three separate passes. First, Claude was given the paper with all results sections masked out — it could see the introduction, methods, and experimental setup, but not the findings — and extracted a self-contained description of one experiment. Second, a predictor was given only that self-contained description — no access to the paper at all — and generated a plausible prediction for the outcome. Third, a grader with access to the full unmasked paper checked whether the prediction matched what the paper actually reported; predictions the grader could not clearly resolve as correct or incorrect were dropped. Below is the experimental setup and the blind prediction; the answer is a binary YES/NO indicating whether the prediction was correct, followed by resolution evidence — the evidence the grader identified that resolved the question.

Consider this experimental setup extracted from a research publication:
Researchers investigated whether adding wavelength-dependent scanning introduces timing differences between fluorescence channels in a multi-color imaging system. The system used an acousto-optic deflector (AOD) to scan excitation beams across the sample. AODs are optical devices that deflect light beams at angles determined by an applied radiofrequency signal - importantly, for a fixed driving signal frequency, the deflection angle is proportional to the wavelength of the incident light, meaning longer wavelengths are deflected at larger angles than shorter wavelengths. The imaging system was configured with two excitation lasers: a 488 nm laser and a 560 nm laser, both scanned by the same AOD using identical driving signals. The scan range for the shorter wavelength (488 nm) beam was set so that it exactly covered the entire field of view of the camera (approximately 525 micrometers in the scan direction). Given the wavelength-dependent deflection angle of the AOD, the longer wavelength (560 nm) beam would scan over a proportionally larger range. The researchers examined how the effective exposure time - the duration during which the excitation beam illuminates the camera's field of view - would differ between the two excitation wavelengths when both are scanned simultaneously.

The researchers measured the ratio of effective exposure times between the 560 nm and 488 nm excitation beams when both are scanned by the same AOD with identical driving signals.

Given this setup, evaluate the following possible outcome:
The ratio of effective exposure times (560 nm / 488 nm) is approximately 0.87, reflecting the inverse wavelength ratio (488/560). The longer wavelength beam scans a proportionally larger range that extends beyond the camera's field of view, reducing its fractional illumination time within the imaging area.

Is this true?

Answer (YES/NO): YES